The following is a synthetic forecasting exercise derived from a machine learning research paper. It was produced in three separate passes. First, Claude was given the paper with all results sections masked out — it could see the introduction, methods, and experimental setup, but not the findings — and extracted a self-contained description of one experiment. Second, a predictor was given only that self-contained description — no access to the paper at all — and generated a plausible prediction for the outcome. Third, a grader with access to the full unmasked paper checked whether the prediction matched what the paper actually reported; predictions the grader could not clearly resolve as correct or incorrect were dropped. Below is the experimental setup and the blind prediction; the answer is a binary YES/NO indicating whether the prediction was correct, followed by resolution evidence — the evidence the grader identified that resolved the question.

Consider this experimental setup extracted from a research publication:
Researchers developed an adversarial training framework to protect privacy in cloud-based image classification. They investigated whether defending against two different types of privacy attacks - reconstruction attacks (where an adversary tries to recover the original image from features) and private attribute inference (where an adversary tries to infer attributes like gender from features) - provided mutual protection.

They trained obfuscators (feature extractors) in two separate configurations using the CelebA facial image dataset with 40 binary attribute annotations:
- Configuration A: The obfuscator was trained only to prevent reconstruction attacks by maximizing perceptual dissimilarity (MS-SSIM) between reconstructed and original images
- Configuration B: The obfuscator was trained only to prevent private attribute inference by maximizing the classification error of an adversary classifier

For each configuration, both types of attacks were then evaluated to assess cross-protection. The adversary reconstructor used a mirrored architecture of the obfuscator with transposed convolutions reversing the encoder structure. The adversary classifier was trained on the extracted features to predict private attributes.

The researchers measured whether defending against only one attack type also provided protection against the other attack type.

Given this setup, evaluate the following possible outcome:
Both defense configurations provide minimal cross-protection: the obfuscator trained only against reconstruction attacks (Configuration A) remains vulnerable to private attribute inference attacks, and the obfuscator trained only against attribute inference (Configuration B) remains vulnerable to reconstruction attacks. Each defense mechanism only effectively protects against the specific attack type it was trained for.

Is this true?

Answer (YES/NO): YES